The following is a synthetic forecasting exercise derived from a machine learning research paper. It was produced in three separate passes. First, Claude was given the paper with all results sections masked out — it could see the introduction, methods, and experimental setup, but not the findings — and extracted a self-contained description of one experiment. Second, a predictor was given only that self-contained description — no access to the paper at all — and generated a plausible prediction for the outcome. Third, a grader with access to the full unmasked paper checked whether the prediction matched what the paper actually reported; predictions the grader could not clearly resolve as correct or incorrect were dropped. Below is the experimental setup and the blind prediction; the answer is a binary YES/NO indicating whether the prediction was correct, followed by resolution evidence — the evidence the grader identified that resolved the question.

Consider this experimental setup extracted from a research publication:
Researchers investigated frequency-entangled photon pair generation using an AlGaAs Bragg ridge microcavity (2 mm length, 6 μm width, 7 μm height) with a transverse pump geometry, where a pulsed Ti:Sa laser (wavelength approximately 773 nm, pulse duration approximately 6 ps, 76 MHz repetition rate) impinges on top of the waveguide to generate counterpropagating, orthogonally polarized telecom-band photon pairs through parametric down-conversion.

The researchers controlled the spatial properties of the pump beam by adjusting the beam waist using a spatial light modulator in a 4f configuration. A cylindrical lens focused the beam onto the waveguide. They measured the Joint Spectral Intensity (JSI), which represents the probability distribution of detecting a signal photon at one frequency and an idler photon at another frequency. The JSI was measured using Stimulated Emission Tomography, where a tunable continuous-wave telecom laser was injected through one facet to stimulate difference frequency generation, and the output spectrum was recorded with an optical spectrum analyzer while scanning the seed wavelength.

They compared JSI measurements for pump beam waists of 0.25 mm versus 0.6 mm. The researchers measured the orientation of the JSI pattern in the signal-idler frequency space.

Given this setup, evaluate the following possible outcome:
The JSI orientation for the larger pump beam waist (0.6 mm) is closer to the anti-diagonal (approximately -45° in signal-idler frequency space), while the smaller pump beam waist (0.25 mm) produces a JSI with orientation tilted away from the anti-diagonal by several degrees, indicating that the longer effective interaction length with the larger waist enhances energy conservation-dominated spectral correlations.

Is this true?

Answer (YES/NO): NO